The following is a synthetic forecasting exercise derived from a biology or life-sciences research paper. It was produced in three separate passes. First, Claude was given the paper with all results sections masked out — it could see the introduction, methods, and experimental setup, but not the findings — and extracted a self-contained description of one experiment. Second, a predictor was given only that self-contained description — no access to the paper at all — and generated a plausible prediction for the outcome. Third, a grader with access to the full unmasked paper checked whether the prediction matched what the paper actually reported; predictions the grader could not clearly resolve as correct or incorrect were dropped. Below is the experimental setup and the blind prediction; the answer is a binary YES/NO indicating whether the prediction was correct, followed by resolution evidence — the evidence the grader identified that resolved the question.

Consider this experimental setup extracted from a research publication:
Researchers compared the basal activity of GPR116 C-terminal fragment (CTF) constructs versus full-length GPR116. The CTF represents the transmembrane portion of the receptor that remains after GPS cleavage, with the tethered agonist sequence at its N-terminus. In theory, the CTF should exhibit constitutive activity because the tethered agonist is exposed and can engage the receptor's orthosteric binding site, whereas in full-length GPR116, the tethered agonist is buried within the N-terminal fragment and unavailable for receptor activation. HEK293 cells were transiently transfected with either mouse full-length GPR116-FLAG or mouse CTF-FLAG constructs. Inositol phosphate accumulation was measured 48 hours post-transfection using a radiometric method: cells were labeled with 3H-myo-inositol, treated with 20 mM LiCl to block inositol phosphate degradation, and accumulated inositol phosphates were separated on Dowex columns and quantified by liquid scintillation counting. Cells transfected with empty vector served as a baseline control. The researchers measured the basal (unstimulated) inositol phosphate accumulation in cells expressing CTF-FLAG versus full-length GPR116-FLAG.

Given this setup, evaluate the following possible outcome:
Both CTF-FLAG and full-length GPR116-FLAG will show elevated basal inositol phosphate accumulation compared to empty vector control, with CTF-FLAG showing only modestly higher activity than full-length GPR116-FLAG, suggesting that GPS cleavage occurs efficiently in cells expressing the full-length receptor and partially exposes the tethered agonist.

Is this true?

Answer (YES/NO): NO